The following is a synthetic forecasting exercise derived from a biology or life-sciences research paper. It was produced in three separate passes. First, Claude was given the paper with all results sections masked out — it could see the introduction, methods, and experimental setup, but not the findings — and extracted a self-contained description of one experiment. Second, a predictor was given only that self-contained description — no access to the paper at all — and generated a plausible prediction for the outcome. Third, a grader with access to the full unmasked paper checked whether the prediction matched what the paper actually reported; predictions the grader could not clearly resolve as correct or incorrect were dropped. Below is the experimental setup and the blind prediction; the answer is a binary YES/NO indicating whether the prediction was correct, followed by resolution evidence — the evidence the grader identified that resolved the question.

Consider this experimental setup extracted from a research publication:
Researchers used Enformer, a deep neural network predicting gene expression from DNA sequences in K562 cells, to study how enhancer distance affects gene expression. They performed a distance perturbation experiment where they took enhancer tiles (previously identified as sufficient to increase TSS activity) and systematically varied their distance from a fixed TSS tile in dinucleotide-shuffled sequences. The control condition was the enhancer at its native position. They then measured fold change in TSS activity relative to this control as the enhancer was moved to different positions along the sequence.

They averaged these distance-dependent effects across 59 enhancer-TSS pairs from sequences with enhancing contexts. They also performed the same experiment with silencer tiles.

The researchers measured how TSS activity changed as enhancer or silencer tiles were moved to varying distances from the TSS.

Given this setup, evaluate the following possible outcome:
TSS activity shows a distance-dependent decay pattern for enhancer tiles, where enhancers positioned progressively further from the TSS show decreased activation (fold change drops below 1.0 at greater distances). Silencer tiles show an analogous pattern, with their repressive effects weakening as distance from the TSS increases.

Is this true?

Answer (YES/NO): NO